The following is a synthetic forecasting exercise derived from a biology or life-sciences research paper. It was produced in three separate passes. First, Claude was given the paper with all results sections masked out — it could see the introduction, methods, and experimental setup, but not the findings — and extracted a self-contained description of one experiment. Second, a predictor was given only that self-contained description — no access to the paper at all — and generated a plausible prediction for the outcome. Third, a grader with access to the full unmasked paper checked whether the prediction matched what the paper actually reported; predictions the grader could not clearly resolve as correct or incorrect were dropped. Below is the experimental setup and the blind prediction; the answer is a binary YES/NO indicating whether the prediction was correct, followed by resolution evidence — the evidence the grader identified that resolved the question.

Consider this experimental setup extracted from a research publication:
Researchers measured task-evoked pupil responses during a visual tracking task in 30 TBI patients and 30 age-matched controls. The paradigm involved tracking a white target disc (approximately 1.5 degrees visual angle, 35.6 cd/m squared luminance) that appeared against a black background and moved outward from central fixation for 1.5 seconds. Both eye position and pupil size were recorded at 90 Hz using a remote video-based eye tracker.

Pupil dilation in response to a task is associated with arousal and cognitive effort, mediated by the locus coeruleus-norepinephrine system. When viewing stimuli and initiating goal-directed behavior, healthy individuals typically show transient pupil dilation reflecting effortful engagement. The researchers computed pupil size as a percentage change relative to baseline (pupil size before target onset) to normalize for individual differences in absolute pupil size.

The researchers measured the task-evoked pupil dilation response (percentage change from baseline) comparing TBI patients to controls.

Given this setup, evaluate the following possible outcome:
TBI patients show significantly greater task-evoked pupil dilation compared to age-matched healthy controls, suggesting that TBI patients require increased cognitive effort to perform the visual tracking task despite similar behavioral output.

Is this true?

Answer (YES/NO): NO